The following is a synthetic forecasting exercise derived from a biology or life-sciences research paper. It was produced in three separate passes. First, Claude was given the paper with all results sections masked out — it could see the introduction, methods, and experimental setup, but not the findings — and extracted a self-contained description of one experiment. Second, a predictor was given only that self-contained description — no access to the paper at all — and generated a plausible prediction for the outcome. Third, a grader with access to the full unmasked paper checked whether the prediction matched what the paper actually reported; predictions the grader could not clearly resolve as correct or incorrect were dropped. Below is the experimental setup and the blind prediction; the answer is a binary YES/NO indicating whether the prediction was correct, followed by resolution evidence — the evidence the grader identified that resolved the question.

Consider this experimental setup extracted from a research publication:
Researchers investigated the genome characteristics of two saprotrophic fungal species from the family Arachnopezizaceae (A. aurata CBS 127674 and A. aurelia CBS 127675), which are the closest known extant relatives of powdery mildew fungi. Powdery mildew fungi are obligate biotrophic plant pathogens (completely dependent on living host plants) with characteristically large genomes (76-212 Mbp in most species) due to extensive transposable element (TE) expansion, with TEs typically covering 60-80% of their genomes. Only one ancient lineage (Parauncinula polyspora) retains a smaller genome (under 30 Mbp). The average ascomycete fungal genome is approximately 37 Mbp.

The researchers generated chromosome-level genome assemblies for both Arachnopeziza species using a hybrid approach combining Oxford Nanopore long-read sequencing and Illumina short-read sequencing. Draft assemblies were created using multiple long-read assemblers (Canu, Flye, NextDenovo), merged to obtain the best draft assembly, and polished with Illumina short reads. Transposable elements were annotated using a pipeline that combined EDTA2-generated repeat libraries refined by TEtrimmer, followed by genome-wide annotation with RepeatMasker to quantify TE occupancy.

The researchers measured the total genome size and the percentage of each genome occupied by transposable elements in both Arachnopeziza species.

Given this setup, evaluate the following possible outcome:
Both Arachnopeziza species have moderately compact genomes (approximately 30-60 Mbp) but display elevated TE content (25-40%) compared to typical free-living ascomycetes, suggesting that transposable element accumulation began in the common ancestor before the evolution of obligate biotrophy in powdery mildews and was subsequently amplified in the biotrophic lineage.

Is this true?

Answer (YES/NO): NO